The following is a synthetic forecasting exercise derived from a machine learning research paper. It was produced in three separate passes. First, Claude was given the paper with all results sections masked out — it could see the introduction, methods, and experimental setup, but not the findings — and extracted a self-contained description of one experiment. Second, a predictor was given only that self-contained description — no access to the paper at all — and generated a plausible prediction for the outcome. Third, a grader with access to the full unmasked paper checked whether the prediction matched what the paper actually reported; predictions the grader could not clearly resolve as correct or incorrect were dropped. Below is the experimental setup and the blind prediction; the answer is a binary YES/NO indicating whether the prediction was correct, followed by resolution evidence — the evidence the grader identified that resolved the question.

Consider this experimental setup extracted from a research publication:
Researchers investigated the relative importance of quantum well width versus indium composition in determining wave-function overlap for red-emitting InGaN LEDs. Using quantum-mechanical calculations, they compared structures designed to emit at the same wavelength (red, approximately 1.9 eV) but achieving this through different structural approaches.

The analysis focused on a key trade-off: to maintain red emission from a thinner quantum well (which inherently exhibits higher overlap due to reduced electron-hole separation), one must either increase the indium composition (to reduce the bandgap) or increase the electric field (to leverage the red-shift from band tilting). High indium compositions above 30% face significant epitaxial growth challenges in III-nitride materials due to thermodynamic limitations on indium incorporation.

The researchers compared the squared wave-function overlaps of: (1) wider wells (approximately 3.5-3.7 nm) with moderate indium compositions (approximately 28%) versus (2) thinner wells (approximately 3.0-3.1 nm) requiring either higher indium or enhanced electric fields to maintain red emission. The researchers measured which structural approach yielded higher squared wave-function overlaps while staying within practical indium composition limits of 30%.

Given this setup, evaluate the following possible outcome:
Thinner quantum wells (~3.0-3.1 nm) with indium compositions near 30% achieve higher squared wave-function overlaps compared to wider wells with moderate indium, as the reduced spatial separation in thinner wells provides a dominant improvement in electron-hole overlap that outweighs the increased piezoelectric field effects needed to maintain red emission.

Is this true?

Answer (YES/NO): NO